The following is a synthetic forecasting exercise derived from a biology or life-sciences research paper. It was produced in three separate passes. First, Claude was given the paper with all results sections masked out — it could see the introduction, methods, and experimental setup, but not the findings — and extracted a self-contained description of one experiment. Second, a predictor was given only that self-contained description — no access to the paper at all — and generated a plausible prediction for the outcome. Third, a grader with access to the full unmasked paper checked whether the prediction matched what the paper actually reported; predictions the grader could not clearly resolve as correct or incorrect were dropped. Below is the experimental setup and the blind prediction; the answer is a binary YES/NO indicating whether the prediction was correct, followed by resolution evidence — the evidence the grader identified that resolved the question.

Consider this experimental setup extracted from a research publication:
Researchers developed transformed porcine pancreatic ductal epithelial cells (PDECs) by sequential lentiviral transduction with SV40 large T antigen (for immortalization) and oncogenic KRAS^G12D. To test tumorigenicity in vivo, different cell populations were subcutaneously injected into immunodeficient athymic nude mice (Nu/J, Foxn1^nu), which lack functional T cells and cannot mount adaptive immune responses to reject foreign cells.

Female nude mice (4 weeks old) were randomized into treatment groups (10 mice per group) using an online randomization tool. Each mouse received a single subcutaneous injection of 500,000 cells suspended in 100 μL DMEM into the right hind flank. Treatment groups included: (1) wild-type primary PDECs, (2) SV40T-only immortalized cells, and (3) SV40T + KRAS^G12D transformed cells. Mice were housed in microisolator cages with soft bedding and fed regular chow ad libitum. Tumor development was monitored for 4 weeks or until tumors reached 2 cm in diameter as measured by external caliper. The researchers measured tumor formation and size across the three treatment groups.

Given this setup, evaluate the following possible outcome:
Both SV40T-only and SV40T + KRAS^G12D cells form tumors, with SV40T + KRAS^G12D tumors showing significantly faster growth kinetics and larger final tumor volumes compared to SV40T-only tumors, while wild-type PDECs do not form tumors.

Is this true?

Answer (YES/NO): NO